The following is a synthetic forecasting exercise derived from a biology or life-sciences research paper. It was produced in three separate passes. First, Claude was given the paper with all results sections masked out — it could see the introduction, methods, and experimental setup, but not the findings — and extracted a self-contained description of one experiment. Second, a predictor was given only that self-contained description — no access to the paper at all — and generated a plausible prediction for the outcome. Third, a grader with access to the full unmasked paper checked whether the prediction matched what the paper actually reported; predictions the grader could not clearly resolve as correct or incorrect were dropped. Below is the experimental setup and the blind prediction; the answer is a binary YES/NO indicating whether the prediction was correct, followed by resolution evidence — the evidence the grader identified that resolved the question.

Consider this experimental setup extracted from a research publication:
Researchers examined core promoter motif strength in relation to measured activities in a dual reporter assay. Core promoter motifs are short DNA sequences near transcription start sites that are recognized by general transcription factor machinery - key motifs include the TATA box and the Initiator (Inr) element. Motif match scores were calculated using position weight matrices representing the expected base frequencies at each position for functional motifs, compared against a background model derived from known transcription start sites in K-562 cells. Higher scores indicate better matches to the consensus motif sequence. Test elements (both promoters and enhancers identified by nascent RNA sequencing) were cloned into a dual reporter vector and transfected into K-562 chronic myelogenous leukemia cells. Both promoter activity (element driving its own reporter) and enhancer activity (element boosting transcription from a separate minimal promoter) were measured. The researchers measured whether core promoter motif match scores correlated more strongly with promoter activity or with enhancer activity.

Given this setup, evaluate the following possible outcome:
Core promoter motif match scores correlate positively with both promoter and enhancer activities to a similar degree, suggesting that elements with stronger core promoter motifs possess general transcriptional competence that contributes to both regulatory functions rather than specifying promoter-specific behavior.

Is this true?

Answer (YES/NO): NO